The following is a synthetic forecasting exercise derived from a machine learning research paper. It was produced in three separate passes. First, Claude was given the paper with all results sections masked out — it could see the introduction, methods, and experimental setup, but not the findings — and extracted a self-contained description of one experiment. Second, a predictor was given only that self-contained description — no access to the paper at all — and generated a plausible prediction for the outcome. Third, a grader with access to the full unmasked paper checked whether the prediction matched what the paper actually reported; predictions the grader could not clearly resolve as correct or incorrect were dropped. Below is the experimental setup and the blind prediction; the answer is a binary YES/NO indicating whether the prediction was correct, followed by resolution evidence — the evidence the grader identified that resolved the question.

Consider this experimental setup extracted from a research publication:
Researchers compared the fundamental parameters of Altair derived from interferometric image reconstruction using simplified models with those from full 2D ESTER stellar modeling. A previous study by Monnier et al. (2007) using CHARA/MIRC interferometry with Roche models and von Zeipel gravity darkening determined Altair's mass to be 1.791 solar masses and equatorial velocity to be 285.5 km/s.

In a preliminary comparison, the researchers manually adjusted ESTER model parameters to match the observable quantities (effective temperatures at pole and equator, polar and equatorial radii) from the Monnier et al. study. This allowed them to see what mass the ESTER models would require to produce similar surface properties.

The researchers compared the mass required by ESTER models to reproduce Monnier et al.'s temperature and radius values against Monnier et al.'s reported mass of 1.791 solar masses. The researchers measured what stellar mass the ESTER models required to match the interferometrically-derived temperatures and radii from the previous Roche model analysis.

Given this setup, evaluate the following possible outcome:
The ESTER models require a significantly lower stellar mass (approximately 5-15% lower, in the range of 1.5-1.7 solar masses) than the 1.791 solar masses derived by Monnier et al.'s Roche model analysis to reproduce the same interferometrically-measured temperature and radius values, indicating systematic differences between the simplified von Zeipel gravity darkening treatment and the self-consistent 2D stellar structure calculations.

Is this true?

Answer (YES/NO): YES